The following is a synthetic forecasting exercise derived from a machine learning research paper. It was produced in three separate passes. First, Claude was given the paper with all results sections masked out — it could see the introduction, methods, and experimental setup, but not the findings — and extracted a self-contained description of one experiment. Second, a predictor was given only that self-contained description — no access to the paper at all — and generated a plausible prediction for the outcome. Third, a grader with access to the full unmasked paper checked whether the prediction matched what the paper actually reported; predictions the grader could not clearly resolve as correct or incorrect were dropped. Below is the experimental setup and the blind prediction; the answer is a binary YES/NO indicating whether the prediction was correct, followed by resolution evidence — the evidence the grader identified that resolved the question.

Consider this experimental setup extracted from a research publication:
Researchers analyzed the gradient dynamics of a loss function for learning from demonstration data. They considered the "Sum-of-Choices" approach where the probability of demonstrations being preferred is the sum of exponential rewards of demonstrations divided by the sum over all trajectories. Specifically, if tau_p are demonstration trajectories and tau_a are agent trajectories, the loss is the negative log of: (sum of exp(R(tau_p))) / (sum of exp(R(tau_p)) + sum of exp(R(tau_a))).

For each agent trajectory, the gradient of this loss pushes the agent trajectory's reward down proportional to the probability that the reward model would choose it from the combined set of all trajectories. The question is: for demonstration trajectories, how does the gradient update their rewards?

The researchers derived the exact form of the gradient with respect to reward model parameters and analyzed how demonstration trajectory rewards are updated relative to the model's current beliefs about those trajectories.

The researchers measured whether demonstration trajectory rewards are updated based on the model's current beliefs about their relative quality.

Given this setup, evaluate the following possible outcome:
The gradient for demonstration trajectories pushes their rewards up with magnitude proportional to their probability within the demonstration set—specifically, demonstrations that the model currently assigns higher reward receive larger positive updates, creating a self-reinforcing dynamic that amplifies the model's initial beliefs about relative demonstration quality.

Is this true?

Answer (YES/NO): YES